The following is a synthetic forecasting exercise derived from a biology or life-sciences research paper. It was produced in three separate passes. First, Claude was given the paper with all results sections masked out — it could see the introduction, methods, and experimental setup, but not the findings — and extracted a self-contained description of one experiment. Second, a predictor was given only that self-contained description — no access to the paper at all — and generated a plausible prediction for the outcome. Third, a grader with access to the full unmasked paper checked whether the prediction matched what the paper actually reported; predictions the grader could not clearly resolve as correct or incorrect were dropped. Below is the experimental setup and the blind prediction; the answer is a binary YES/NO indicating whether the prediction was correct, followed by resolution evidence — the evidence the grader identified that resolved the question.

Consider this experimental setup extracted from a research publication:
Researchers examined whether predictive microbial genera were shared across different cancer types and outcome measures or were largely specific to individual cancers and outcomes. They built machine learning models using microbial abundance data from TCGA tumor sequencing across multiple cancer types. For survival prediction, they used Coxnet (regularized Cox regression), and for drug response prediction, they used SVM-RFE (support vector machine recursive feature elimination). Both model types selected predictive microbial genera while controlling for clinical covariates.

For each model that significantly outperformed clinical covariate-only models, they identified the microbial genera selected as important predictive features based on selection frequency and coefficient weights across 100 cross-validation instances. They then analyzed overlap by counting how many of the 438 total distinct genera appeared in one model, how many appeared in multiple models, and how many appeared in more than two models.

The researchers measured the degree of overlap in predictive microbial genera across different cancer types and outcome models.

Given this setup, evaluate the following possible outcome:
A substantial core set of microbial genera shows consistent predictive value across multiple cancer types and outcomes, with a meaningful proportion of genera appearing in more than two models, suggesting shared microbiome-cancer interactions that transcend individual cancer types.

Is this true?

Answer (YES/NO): NO